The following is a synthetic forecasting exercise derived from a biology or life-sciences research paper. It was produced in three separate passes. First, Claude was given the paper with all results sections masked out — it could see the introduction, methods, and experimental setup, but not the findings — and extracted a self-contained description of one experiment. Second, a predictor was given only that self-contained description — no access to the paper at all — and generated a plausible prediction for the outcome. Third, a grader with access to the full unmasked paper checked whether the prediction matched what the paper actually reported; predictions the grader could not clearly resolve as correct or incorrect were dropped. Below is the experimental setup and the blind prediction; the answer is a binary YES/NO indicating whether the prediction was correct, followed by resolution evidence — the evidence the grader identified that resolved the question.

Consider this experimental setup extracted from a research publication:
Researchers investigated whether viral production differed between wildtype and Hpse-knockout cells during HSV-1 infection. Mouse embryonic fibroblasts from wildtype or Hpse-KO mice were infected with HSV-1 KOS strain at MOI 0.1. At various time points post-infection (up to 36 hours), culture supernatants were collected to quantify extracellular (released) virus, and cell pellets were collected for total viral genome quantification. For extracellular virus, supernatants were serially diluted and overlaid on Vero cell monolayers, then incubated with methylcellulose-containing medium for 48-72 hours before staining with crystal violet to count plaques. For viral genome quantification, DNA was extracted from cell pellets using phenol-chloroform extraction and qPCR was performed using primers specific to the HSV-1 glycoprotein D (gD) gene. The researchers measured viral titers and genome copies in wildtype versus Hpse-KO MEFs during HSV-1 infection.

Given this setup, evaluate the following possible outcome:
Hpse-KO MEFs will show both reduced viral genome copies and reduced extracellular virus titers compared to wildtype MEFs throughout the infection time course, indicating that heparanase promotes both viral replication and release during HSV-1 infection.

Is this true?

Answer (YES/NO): YES